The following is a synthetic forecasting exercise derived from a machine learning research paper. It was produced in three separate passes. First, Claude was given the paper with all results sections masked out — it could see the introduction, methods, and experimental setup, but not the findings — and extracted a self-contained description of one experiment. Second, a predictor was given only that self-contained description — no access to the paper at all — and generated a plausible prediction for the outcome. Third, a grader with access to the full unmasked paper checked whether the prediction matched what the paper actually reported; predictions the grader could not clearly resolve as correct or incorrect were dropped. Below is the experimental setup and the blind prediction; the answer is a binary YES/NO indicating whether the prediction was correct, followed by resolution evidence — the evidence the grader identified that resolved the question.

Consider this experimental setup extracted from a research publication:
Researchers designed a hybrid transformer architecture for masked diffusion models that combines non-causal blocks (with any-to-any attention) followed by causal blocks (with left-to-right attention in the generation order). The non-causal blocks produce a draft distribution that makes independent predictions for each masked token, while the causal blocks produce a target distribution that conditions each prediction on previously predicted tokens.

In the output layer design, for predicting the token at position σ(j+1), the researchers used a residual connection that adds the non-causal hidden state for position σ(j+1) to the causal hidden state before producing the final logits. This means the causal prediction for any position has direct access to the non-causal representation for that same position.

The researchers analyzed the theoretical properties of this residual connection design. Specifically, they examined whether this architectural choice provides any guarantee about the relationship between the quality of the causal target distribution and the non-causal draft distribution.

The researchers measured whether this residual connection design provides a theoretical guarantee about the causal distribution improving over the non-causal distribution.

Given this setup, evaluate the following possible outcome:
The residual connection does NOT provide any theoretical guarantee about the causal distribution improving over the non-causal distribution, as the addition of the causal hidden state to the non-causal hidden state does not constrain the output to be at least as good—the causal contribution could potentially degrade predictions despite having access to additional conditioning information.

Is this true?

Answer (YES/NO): NO